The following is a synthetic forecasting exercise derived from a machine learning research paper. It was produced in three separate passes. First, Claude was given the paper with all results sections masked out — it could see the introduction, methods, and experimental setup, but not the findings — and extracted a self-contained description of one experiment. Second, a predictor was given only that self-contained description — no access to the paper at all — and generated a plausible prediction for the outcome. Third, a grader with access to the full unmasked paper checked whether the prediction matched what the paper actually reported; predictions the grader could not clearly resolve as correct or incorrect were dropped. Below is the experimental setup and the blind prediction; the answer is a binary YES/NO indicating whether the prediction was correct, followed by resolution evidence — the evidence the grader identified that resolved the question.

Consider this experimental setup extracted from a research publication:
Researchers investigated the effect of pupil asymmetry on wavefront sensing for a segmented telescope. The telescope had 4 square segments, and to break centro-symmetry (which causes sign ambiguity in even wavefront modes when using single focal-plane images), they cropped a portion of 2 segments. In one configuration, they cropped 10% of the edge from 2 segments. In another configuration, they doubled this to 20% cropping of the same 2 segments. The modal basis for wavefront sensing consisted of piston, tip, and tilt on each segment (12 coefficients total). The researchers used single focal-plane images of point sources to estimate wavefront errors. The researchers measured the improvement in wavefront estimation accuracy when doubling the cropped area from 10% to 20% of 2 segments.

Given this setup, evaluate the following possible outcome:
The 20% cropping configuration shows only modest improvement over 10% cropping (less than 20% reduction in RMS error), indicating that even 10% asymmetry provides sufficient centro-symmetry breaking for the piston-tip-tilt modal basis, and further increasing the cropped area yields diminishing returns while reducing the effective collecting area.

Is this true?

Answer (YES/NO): NO